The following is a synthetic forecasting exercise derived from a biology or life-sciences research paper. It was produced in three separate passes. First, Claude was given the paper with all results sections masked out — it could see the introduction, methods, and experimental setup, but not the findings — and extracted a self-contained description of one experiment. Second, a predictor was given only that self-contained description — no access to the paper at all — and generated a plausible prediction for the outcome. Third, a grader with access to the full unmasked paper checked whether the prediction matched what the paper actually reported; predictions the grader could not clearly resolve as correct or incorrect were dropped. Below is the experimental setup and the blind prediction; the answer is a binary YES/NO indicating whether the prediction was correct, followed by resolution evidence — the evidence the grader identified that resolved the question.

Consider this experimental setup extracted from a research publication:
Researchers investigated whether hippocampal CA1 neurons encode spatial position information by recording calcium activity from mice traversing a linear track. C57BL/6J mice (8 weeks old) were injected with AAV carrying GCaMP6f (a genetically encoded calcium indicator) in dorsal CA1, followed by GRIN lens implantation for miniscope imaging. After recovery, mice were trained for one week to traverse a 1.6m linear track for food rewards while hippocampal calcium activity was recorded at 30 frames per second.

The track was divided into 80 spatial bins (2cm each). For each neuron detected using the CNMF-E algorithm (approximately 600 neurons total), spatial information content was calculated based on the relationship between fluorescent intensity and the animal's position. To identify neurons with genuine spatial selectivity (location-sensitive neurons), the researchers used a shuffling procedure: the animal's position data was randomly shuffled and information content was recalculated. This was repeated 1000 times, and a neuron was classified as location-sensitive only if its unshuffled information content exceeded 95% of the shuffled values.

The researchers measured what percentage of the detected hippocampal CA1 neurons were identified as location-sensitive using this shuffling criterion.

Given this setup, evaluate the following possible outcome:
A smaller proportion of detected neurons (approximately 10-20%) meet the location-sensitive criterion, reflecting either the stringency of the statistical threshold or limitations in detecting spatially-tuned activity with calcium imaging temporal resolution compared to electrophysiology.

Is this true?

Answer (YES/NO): NO